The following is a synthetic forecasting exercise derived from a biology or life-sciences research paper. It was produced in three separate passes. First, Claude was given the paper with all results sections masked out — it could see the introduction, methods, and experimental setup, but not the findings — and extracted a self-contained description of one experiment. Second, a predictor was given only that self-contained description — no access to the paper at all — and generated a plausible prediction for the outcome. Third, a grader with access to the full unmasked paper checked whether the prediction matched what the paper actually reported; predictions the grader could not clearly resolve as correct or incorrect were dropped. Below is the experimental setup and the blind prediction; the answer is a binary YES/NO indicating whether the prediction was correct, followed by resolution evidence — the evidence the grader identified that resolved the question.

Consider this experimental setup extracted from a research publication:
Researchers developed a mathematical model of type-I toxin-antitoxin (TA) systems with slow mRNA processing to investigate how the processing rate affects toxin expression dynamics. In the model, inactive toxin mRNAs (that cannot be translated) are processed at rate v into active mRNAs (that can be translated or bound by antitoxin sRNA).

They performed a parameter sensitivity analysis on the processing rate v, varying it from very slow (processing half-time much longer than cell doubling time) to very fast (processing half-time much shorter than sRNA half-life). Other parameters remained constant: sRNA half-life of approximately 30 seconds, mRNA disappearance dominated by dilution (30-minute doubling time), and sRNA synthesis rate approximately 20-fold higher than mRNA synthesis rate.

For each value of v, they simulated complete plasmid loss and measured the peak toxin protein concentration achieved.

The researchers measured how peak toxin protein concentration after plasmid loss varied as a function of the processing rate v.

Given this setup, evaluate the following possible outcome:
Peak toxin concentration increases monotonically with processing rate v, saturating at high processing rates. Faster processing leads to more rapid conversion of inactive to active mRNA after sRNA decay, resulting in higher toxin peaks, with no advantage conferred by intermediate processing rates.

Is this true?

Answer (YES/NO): NO